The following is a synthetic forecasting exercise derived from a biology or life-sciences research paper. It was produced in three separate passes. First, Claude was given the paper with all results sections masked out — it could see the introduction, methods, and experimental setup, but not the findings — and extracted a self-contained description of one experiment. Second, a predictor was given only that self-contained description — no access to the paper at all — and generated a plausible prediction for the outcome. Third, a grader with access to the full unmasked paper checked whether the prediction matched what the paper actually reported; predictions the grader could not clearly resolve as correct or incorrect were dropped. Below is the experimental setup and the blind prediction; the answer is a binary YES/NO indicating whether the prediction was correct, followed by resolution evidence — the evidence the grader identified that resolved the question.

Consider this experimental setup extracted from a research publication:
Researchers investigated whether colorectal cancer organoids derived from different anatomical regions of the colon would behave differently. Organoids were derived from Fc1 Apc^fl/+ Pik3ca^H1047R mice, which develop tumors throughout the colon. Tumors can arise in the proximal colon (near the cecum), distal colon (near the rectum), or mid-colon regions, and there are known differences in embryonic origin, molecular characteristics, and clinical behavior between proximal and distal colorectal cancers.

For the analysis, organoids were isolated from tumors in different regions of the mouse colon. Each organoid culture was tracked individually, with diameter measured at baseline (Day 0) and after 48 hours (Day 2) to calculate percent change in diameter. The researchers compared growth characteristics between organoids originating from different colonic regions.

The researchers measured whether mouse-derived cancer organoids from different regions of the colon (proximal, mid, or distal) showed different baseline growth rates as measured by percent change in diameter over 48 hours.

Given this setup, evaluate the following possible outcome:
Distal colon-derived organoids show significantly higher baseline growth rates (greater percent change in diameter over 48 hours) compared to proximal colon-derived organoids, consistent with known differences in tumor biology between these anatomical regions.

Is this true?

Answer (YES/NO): NO